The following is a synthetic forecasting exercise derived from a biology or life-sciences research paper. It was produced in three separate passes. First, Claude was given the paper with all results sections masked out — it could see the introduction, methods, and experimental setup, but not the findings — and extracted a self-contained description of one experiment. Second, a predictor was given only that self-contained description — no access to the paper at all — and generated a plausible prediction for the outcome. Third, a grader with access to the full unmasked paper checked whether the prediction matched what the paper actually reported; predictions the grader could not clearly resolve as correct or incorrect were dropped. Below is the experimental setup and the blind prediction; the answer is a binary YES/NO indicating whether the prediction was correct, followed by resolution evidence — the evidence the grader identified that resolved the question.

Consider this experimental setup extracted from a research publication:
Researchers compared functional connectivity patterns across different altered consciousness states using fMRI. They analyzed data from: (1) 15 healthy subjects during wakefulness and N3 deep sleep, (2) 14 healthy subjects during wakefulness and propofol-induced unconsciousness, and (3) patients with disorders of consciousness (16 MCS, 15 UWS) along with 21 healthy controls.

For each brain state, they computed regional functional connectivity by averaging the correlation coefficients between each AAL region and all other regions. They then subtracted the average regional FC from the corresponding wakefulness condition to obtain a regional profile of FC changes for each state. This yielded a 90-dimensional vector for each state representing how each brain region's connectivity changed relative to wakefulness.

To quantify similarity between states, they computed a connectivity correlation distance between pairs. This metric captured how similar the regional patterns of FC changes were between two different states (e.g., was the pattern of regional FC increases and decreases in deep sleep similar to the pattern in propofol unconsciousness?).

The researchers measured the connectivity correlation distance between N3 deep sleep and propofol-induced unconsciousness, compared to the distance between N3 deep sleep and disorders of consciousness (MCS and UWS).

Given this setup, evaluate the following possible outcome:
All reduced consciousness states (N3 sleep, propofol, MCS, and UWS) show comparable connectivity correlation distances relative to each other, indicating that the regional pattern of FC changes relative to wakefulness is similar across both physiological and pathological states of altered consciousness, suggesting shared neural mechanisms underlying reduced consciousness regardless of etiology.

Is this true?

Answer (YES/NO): NO